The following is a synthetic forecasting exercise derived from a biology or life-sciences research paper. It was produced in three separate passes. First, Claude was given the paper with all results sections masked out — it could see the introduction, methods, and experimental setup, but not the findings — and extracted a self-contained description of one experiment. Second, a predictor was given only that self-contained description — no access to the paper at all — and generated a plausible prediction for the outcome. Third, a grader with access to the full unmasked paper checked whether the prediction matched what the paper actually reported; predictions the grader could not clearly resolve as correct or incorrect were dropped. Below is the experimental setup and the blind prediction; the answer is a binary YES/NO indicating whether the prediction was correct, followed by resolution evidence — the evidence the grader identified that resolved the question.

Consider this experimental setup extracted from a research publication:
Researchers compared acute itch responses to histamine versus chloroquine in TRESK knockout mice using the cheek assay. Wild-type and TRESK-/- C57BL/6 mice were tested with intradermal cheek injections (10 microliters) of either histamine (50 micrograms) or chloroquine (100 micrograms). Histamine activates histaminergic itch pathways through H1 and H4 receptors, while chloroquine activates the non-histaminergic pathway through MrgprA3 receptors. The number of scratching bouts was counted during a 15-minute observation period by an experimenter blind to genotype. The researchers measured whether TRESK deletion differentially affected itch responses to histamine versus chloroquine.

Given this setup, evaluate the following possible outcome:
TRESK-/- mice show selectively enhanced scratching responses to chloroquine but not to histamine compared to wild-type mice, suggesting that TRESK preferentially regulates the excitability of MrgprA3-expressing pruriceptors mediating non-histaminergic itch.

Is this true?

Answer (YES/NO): YES